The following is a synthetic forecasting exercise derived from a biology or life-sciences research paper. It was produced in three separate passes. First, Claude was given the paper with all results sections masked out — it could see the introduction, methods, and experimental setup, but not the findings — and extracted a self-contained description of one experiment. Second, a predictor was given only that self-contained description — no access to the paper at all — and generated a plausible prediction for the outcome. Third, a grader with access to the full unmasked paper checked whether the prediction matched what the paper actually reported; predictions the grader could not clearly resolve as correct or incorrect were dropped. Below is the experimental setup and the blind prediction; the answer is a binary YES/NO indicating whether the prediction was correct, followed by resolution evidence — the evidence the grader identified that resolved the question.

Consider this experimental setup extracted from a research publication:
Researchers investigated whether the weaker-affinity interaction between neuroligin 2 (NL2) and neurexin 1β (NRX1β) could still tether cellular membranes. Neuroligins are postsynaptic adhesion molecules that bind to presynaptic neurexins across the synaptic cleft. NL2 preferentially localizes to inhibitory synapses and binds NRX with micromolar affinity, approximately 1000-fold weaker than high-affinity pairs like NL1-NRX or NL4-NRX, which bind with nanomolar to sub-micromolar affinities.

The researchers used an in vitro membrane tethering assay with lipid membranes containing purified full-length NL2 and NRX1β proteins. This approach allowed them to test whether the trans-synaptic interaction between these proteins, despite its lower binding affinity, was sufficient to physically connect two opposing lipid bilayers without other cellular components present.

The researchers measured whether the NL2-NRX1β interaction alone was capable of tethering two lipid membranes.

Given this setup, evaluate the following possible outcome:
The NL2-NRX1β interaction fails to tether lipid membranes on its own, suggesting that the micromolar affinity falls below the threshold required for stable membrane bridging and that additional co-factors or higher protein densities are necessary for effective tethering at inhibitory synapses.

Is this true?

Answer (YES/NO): NO